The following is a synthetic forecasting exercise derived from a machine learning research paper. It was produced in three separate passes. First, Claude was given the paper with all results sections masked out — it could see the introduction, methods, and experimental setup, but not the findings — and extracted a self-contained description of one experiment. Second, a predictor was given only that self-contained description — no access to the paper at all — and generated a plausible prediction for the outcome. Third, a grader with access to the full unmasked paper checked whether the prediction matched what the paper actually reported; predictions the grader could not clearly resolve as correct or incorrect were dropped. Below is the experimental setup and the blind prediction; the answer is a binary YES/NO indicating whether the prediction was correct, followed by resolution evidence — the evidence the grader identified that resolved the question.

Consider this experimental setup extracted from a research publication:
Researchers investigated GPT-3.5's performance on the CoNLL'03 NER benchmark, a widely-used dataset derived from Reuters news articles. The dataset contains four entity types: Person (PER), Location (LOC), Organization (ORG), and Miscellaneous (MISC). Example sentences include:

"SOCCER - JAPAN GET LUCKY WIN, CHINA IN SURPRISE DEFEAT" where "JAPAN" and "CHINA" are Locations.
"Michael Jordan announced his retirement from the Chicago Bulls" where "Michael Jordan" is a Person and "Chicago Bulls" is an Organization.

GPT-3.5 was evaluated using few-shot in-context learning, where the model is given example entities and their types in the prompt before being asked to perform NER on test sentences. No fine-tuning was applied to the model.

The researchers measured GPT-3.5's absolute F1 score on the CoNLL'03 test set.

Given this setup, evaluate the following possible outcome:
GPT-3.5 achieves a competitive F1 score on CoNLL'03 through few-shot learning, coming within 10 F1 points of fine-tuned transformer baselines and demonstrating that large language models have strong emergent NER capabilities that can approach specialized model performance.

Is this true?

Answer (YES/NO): NO